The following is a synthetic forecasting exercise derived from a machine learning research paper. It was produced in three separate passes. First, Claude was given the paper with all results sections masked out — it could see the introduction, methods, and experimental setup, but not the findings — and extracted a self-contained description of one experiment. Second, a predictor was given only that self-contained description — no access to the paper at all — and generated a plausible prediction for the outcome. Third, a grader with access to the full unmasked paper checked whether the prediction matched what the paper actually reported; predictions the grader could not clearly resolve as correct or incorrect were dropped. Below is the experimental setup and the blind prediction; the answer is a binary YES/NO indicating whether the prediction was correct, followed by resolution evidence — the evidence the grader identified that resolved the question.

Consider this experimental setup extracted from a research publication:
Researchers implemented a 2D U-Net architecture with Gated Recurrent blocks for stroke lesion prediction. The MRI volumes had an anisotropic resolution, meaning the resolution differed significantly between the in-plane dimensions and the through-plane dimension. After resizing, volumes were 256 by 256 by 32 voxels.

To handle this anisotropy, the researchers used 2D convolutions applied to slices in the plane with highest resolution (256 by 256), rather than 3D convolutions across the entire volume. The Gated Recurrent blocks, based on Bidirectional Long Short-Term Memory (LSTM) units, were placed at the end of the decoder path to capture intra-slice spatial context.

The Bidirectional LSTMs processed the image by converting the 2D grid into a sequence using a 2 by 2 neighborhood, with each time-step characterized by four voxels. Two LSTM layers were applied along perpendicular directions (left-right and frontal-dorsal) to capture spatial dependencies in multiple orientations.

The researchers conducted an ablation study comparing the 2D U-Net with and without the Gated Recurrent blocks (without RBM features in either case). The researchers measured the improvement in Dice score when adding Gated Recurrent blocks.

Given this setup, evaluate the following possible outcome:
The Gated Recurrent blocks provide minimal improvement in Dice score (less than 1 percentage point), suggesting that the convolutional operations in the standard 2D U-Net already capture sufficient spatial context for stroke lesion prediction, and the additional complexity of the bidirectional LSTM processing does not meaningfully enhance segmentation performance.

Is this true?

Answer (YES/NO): NO